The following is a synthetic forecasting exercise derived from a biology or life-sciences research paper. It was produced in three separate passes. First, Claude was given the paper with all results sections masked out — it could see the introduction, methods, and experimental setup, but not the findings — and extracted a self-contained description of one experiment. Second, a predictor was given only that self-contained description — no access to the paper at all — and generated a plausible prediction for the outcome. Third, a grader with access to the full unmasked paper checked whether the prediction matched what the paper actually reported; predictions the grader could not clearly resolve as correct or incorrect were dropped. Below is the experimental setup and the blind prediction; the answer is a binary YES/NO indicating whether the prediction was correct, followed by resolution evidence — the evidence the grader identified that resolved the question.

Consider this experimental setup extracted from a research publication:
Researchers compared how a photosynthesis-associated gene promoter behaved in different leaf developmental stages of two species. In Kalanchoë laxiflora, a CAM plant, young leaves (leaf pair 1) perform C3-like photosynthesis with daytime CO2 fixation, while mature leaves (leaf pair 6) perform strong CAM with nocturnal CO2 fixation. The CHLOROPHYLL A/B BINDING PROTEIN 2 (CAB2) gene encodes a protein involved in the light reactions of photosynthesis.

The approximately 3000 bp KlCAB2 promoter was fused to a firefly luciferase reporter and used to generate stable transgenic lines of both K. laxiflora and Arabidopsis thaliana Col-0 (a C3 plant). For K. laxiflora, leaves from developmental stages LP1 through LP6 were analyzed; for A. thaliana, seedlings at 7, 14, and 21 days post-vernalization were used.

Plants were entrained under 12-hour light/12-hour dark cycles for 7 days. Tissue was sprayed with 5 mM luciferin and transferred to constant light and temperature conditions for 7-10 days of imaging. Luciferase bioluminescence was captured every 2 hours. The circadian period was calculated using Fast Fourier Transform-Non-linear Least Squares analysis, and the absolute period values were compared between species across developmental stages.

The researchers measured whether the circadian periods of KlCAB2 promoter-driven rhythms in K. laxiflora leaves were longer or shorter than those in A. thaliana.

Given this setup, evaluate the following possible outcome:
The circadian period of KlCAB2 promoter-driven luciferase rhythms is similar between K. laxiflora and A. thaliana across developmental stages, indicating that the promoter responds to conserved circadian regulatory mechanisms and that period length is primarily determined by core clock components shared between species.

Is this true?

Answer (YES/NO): NO